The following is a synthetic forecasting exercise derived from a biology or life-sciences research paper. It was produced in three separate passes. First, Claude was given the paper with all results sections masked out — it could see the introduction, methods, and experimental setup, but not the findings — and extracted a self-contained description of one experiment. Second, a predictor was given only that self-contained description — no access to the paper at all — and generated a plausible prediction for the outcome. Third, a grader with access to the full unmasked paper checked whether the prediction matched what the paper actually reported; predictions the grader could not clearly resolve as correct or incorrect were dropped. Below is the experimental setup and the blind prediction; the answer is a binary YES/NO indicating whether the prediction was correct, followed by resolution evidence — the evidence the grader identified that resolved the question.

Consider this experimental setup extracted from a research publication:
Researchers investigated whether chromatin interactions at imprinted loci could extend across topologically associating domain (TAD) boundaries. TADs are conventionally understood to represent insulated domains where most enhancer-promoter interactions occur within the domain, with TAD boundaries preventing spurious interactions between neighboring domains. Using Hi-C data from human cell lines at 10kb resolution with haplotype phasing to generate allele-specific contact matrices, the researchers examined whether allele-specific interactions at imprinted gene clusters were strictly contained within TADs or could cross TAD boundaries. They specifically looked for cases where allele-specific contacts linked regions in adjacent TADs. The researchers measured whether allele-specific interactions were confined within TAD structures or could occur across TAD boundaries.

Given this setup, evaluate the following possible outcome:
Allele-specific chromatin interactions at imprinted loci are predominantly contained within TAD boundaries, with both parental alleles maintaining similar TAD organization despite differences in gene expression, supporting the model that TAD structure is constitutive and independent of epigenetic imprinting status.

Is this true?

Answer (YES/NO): NO